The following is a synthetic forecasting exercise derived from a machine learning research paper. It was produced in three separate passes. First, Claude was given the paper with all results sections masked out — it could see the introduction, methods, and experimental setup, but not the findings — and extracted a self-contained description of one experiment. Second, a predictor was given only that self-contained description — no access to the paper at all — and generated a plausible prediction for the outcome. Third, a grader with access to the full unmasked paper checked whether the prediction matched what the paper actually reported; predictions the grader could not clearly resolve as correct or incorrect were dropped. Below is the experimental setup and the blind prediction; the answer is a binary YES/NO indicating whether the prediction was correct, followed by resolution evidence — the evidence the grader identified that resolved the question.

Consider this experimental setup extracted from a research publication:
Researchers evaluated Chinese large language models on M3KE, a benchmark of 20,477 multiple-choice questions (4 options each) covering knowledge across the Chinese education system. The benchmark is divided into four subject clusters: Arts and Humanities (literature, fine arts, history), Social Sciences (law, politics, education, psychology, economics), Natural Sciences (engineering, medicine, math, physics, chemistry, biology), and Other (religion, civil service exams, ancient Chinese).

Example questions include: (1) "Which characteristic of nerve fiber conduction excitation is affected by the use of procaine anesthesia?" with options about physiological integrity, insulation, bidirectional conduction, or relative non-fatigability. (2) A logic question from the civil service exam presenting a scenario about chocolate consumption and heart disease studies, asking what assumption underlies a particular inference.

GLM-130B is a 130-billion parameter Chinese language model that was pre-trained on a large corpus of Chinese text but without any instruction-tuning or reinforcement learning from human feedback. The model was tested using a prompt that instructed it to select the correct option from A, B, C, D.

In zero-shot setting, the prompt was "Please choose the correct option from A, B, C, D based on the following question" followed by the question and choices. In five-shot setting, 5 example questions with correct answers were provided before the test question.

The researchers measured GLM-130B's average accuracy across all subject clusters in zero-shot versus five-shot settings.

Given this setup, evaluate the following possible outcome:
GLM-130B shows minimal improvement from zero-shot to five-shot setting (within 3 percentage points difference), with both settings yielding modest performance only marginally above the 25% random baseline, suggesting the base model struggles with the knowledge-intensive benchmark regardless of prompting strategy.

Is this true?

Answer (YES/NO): NO